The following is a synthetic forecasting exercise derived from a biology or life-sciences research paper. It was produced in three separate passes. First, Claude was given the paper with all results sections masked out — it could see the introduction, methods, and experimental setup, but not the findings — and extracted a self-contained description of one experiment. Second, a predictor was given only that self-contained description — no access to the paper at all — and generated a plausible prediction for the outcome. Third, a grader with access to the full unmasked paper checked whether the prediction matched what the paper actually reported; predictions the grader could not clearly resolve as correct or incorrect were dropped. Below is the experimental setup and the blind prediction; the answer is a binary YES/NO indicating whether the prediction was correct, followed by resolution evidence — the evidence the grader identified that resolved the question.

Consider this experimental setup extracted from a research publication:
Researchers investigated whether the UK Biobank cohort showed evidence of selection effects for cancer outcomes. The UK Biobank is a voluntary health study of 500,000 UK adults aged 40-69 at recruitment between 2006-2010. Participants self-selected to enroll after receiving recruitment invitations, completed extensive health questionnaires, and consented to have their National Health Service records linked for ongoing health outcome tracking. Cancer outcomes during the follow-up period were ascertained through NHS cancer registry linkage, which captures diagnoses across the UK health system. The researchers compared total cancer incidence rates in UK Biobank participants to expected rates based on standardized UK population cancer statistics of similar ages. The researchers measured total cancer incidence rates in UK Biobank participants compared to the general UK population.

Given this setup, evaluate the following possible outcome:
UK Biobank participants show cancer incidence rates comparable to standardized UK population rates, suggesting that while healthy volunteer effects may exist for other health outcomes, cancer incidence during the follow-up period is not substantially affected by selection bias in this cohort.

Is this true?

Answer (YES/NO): NO